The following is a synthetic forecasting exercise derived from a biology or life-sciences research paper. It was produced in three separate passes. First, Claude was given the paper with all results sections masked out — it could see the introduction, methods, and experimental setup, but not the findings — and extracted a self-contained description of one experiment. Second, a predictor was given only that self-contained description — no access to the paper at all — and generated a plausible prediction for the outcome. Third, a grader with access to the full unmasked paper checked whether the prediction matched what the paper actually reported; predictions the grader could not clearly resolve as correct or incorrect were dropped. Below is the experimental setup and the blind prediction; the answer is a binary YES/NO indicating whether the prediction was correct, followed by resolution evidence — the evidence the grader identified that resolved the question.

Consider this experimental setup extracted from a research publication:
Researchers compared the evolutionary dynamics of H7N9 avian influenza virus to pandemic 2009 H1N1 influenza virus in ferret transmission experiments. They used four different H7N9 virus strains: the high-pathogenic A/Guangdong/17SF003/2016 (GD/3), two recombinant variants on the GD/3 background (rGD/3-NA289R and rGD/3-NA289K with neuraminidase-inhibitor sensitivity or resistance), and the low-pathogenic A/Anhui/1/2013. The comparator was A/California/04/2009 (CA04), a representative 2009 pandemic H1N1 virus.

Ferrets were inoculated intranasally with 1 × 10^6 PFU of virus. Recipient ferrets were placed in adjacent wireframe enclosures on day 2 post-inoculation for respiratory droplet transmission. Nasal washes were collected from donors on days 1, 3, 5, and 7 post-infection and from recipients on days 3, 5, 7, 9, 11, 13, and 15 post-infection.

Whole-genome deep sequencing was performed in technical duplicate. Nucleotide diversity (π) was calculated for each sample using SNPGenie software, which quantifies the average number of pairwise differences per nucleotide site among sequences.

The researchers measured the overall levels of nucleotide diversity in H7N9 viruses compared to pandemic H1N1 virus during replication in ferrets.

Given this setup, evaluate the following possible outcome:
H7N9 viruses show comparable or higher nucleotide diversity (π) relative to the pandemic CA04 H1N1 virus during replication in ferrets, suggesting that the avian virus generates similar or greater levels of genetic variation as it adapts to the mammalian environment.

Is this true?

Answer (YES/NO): YES